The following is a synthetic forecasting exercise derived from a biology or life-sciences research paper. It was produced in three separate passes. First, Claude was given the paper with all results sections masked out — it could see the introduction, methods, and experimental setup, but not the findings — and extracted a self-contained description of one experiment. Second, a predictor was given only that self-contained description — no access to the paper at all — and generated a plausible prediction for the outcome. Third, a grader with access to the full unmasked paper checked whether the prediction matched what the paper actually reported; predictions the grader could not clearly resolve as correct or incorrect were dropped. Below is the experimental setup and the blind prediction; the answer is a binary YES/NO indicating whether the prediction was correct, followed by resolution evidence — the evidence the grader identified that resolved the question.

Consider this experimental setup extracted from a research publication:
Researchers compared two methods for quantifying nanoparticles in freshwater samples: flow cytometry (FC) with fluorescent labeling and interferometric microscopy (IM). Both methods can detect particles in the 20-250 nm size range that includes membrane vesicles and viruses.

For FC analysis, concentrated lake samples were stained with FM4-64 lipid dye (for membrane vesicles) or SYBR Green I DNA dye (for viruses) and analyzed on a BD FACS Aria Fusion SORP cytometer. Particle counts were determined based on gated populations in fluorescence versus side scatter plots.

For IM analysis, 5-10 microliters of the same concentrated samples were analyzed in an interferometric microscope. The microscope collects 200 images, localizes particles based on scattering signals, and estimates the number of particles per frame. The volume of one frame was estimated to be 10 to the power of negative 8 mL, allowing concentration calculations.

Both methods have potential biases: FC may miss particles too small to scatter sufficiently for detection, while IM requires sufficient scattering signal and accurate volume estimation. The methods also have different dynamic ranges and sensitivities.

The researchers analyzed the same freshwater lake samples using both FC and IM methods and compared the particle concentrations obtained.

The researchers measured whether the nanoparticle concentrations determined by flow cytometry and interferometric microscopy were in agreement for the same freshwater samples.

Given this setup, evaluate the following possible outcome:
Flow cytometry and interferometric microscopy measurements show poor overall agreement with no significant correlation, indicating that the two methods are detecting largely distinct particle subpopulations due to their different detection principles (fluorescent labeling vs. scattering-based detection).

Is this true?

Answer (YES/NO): NO